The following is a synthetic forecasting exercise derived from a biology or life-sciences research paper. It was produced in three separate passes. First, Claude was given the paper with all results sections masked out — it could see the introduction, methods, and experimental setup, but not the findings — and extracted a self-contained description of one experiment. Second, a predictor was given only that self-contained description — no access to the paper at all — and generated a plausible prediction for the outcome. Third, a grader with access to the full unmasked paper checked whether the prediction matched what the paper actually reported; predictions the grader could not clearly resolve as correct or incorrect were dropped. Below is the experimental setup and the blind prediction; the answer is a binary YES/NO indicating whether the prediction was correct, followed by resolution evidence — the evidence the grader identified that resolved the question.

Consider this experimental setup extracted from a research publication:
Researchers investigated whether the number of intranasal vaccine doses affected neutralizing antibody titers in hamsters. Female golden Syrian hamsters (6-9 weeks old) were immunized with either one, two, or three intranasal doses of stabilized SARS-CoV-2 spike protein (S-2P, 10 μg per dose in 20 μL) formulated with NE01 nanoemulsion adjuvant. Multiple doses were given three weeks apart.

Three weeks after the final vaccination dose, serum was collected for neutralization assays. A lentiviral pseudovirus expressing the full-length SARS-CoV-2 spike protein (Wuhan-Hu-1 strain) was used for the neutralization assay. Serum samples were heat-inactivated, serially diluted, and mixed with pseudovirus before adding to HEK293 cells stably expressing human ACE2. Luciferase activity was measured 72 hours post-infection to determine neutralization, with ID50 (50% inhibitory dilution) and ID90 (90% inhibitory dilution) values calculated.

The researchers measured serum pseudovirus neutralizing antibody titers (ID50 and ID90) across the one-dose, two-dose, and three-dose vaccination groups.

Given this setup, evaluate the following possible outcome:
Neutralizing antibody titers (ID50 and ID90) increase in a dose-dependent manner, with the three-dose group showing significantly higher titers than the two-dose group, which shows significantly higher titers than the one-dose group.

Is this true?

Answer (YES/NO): NO